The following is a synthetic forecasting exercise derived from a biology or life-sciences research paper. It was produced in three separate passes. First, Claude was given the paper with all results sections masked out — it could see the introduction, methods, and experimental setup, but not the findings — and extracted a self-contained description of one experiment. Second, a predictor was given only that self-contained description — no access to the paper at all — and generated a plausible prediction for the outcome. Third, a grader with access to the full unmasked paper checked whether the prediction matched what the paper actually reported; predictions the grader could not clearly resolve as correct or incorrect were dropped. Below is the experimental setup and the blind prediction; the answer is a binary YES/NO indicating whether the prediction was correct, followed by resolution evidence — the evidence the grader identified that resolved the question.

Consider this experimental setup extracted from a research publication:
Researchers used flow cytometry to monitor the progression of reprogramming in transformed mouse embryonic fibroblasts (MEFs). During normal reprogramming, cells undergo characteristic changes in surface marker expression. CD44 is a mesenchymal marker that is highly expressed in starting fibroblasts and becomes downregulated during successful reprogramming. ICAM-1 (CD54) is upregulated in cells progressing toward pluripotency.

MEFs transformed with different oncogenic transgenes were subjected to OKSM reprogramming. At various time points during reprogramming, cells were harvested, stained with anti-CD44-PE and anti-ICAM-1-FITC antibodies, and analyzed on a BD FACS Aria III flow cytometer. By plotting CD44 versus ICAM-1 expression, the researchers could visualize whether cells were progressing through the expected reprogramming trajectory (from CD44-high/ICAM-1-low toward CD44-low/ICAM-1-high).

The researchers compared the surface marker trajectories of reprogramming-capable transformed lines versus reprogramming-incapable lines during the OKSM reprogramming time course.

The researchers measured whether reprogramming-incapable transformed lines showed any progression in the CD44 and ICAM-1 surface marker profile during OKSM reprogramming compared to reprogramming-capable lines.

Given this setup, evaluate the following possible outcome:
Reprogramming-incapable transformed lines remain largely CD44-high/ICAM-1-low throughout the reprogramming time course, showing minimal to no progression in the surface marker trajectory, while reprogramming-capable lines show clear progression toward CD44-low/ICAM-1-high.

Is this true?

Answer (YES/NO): NO